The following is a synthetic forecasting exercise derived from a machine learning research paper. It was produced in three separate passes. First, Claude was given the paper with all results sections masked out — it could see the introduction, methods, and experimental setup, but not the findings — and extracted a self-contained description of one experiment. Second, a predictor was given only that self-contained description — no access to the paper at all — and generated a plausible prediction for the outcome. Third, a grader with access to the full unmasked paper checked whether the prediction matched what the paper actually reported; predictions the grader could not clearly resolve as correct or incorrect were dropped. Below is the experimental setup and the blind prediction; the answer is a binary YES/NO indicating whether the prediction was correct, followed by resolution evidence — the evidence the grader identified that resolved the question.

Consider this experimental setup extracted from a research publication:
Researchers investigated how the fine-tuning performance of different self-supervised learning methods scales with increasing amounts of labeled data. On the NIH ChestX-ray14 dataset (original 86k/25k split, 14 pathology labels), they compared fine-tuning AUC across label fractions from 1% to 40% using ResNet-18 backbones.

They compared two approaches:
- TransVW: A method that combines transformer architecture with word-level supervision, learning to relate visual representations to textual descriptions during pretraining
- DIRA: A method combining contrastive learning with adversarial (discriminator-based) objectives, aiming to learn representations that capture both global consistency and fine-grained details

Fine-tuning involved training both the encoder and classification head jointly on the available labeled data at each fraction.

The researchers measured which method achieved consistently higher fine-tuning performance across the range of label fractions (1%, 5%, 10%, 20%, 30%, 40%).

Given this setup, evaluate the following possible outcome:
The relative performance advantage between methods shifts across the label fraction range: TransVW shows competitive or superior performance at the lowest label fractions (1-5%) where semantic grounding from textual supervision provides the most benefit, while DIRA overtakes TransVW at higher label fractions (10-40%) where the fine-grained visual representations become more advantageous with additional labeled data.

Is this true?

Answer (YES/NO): NO